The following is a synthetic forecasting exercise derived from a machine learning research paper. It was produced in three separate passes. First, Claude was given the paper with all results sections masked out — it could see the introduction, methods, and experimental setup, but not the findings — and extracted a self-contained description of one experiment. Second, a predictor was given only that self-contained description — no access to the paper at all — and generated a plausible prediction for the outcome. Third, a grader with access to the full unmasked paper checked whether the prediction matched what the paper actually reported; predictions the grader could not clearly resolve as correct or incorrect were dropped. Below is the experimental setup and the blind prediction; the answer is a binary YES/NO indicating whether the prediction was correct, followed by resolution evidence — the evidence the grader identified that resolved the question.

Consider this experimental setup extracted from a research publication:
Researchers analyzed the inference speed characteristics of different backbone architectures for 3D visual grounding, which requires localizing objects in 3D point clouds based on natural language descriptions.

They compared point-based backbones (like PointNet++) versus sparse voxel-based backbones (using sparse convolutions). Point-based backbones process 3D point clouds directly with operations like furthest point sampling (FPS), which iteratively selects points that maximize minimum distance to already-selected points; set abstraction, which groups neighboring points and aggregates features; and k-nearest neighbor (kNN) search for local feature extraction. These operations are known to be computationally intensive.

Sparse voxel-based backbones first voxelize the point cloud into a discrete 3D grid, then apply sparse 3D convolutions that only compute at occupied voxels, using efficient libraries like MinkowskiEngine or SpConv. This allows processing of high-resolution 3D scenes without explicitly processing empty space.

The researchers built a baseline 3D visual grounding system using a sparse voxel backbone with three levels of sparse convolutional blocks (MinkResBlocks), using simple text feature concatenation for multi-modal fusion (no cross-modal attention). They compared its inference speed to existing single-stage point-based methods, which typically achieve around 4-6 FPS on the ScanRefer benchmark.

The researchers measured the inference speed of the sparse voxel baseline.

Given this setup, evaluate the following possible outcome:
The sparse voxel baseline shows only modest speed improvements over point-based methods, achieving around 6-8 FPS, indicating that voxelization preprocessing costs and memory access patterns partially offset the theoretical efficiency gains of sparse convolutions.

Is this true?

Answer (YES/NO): NO